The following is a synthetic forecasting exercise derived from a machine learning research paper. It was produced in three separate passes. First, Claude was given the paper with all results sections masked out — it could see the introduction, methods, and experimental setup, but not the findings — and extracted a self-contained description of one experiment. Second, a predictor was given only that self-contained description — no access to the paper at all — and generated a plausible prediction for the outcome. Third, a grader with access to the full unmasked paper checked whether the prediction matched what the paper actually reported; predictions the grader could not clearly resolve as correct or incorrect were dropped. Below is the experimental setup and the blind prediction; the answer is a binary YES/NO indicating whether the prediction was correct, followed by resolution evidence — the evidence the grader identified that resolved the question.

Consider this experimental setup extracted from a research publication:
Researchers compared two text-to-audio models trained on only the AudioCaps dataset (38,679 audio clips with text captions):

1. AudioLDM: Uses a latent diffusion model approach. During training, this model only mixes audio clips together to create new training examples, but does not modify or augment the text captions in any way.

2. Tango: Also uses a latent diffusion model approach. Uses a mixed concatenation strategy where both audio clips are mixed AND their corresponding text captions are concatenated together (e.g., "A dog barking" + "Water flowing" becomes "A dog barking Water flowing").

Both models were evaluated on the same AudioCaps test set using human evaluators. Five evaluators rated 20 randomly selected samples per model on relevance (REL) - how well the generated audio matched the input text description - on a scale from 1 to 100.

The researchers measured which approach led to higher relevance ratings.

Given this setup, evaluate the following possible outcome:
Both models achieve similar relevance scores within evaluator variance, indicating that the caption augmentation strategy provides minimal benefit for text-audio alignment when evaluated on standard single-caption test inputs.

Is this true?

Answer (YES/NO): NO